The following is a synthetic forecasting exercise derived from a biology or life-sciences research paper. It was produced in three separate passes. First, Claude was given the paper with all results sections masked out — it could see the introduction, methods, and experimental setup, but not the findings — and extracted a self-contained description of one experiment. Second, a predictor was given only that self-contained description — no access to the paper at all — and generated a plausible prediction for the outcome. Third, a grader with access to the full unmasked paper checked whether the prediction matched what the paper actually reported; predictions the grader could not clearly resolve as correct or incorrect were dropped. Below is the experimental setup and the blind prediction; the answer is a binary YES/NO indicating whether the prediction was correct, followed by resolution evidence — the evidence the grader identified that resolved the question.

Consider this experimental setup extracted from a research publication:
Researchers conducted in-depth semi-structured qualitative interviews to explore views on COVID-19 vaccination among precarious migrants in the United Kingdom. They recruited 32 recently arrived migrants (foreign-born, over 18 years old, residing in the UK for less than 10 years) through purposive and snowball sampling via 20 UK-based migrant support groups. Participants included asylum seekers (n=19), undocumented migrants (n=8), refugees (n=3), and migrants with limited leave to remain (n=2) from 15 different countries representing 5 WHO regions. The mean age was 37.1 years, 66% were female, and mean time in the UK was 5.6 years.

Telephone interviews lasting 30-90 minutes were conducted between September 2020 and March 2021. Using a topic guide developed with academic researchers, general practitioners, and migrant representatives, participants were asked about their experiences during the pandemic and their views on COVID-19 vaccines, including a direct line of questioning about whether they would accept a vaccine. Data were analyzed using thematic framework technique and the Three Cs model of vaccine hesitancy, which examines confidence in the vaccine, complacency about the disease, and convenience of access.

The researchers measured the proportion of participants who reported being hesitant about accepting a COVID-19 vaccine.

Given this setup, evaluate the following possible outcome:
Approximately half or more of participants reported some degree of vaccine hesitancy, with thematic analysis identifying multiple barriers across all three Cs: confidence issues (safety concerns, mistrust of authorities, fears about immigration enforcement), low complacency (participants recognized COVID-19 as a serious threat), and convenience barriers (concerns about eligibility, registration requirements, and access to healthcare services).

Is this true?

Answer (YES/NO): NO